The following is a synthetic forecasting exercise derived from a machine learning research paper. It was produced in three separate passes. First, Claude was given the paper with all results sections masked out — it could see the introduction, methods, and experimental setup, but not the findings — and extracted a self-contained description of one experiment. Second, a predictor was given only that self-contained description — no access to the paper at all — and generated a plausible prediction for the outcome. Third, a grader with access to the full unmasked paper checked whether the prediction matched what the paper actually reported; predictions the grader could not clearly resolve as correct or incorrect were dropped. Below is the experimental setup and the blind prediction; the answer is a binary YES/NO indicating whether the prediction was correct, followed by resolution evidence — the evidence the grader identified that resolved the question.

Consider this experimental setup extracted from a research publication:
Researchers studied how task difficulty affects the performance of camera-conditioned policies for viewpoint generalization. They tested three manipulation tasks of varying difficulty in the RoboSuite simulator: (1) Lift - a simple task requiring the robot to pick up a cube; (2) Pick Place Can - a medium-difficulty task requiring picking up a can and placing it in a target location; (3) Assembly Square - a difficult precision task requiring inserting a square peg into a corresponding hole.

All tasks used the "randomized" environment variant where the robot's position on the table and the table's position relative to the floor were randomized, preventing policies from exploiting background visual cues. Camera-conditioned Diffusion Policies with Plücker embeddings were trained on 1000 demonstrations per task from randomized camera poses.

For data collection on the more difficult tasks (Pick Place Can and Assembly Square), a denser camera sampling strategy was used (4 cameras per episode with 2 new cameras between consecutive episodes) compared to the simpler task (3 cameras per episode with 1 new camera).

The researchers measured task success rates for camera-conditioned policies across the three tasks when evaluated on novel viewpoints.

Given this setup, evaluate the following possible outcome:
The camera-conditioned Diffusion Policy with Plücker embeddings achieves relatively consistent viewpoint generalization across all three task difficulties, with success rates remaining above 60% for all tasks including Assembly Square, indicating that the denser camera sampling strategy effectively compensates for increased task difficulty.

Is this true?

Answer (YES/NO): NO